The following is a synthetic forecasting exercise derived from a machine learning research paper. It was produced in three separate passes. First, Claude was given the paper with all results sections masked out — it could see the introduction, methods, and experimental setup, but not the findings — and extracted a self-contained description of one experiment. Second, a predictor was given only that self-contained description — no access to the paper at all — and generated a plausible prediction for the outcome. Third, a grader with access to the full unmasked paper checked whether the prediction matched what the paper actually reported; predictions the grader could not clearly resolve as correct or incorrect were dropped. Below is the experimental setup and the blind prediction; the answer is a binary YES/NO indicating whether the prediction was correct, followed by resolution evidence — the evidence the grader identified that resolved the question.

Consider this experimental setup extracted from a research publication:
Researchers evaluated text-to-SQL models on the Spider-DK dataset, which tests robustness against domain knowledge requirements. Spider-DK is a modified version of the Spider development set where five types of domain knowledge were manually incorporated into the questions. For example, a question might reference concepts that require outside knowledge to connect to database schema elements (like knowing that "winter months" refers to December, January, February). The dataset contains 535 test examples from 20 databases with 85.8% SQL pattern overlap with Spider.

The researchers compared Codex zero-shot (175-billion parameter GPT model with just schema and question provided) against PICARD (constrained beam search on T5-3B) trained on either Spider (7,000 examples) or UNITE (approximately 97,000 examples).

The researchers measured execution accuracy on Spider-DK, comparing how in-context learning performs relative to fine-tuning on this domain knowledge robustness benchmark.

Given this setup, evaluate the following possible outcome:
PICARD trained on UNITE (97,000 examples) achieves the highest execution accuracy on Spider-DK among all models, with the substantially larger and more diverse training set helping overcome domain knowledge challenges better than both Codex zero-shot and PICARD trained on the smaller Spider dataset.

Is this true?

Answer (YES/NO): NO